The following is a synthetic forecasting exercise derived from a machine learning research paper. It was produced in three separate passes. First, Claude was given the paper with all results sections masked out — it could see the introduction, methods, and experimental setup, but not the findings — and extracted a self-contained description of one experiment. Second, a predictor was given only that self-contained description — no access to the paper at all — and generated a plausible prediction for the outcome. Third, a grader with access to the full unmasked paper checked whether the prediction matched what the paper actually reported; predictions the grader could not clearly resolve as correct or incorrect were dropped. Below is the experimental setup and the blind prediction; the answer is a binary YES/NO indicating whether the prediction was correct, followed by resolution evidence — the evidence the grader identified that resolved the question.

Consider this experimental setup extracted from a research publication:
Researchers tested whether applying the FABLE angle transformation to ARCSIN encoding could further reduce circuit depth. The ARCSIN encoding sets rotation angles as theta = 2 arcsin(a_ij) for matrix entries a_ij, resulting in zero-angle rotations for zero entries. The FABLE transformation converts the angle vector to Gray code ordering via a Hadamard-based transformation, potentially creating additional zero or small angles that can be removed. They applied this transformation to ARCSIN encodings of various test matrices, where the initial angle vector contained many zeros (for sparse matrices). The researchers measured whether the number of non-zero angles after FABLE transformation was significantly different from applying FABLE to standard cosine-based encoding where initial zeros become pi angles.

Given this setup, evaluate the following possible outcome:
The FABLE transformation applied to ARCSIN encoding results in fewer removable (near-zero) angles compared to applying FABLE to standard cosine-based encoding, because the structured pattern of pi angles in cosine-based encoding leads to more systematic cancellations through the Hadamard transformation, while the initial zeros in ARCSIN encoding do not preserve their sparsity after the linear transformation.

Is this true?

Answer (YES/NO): NO